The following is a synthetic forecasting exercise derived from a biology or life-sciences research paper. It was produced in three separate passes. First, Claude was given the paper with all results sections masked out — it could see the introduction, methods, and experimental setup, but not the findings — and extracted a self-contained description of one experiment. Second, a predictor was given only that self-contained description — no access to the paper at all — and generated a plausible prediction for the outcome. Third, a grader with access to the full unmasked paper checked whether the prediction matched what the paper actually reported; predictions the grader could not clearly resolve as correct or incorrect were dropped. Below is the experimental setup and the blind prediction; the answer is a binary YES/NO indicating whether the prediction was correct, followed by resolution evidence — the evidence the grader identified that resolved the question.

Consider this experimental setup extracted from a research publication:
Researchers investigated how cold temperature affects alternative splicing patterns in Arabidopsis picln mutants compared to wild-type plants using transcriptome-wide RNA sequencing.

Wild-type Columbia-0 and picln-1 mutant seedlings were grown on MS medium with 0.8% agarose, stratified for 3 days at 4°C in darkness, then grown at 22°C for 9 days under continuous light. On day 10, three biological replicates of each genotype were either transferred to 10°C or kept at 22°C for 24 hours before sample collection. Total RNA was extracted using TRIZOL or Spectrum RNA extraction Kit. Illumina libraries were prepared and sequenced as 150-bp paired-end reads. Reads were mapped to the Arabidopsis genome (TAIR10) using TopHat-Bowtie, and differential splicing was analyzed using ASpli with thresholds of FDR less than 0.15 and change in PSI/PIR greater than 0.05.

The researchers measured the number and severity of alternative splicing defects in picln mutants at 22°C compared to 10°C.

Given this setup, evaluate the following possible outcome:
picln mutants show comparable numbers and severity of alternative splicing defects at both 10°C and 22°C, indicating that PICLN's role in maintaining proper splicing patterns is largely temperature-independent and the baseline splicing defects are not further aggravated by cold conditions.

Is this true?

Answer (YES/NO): NO